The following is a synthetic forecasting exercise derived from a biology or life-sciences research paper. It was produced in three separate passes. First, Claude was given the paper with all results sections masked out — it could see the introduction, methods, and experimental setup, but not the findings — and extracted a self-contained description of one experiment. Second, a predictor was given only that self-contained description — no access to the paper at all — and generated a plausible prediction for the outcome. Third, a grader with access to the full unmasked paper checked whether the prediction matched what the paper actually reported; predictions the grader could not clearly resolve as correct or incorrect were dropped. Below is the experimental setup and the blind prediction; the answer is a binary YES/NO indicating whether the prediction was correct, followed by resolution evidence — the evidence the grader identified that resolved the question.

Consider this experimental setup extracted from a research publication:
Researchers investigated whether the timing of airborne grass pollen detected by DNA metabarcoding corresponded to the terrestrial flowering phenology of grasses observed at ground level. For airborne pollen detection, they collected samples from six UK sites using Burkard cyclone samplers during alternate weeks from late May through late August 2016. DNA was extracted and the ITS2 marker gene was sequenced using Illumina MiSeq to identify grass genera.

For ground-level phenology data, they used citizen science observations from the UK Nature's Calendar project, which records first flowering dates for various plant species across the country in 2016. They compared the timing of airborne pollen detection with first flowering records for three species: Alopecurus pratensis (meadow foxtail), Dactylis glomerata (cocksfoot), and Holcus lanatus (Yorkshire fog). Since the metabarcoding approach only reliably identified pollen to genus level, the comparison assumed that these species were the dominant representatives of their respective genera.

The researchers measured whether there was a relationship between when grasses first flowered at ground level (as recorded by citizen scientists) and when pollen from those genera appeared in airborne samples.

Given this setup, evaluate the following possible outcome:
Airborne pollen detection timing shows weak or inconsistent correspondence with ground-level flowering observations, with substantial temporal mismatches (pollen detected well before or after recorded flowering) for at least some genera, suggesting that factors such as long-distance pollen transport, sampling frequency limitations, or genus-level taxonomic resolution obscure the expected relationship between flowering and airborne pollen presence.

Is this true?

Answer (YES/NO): NO